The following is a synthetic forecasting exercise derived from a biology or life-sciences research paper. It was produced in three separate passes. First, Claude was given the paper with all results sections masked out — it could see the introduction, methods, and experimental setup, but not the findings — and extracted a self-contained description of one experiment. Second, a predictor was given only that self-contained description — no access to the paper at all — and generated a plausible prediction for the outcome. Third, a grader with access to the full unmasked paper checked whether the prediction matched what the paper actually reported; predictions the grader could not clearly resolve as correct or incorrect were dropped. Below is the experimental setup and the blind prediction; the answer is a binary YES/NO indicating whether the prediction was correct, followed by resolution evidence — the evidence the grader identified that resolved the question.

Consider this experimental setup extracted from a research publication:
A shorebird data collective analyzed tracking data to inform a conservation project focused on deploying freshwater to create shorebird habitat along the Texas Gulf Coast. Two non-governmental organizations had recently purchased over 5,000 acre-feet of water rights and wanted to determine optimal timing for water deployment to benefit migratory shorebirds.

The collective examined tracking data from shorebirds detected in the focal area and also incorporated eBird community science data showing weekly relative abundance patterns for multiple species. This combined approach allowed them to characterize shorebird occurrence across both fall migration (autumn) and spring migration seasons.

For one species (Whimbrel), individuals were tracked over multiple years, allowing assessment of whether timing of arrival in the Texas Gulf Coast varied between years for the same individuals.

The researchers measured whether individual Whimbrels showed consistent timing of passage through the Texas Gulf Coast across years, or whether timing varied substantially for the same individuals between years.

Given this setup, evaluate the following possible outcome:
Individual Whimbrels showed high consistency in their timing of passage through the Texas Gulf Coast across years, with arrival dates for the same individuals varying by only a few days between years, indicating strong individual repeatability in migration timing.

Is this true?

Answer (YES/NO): NO